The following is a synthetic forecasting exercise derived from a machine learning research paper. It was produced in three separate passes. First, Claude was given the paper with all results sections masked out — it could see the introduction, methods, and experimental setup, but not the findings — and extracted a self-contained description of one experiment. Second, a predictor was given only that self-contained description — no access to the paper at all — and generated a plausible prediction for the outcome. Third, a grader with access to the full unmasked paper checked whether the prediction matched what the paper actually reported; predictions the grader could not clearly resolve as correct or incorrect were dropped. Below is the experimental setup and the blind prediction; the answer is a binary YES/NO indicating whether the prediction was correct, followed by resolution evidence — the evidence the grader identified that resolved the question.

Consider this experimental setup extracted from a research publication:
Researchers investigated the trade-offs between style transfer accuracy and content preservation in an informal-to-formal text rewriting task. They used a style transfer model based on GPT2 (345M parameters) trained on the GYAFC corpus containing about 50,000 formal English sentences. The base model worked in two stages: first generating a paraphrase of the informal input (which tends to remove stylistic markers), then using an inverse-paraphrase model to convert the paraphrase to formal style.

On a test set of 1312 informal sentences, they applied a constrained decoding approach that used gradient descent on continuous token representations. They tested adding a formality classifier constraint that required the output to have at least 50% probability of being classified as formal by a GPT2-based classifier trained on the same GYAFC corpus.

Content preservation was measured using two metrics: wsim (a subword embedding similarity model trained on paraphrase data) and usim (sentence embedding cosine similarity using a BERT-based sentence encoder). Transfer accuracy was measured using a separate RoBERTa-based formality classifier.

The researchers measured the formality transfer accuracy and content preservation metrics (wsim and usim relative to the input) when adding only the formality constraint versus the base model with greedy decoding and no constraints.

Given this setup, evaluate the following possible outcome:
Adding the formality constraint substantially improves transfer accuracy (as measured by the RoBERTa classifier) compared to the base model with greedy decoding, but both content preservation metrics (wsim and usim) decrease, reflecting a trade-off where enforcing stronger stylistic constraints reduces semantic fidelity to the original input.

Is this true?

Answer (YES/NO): YES